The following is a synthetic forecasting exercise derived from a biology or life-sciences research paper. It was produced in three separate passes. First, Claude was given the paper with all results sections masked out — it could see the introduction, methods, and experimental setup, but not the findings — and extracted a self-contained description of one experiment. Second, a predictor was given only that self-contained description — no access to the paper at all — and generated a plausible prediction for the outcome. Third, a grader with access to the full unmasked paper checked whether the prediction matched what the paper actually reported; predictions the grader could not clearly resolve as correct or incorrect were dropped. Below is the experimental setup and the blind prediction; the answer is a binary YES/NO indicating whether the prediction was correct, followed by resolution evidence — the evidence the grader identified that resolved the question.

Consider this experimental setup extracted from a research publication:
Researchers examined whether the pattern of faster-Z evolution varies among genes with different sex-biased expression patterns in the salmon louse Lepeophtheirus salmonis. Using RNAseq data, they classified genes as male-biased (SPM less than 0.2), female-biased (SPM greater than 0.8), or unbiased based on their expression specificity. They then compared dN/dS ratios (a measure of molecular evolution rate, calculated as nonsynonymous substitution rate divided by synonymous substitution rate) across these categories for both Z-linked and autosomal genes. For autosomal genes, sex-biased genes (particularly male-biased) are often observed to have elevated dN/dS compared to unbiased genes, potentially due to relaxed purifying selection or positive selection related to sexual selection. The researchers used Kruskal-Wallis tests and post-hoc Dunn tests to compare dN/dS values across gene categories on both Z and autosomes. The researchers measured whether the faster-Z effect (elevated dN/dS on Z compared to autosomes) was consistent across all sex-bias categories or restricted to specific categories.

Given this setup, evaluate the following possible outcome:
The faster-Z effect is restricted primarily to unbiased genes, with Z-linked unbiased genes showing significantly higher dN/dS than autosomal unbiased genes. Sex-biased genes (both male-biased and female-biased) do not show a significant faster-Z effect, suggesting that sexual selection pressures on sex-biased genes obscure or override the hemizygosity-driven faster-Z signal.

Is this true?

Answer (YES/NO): NO